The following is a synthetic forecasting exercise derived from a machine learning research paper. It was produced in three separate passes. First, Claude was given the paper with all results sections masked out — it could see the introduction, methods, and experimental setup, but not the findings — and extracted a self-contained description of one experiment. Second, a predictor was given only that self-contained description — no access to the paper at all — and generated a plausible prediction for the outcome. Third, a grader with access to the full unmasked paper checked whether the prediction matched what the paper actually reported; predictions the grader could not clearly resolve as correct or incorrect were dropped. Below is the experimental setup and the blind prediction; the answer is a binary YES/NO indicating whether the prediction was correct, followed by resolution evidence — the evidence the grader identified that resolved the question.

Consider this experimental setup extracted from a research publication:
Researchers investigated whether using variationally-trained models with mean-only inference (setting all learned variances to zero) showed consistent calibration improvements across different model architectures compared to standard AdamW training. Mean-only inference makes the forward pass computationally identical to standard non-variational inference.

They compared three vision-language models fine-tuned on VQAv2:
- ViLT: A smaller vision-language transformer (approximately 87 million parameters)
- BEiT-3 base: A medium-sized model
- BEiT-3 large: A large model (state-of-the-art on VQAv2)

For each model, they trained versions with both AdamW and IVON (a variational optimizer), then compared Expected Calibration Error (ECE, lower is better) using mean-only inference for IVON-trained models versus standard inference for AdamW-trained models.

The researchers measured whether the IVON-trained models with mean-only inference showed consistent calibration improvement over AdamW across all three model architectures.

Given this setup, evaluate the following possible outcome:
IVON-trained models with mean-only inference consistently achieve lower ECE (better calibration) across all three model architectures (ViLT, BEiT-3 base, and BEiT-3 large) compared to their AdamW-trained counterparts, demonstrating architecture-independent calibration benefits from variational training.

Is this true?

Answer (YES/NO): NO